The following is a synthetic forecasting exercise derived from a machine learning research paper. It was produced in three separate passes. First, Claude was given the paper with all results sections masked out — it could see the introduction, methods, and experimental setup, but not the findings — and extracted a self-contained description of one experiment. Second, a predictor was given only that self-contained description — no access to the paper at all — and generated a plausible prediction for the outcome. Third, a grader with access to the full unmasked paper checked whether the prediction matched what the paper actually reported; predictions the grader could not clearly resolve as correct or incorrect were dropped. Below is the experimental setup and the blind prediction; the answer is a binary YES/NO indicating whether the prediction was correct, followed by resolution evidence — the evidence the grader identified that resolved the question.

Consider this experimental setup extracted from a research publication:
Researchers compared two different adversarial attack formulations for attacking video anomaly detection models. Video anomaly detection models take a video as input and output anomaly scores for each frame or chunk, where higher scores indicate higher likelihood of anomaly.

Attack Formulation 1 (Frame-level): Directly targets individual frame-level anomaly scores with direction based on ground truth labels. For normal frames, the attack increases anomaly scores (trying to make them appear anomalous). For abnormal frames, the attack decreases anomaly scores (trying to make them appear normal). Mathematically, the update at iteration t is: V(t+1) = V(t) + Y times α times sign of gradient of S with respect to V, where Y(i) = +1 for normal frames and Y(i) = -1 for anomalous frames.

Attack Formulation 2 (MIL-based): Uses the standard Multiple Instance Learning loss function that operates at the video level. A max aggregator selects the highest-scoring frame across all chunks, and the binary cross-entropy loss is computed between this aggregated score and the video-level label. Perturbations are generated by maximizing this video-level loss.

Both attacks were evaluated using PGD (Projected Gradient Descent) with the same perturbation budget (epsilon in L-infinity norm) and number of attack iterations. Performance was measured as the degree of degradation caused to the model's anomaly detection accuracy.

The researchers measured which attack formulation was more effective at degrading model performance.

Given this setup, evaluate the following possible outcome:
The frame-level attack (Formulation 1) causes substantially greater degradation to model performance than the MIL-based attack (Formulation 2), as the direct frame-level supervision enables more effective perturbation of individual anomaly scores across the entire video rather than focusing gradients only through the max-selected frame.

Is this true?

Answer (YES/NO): YES